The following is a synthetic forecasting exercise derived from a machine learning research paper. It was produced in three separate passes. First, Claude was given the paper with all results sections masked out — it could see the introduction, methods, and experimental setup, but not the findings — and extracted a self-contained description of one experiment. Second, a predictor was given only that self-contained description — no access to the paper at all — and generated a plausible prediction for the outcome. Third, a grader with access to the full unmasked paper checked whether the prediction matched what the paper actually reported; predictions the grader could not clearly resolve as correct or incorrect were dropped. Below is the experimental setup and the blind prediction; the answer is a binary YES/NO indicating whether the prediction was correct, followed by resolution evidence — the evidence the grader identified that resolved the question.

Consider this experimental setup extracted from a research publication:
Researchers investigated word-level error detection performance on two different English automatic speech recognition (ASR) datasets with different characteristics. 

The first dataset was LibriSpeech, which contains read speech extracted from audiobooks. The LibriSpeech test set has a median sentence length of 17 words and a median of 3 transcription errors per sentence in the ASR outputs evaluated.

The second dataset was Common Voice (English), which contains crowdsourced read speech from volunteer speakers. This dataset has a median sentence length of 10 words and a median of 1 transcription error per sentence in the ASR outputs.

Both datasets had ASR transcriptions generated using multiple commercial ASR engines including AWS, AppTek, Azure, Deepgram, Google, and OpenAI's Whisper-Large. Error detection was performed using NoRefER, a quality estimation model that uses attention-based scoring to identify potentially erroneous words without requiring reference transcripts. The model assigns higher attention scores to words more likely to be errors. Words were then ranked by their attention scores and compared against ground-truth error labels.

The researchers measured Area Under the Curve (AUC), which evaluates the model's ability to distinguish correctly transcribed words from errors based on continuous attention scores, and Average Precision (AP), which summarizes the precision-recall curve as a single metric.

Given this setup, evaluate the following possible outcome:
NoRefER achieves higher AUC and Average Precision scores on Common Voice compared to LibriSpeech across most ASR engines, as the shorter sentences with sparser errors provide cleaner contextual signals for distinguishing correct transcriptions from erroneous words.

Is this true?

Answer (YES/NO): NO